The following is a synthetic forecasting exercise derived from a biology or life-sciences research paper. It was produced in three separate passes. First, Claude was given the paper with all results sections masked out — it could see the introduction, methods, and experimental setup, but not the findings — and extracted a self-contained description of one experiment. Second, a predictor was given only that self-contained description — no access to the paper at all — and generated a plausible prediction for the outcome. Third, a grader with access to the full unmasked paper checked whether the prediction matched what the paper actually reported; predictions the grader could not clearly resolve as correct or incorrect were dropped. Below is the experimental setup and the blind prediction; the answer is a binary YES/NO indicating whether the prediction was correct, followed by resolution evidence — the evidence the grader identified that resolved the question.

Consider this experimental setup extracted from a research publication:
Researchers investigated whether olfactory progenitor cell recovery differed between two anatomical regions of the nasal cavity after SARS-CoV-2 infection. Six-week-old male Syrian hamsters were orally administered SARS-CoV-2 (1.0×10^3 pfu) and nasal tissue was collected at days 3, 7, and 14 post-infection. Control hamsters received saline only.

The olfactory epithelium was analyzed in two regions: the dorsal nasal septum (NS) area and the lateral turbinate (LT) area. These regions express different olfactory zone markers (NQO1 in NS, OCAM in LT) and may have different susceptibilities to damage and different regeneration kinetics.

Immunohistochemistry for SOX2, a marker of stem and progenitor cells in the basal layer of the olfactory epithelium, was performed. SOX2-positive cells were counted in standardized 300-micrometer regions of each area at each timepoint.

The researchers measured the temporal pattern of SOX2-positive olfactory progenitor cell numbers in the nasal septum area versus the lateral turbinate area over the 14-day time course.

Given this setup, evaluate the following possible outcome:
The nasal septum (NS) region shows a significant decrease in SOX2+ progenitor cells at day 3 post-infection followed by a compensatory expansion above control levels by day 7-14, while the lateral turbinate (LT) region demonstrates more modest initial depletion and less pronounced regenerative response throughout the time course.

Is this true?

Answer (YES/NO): NO